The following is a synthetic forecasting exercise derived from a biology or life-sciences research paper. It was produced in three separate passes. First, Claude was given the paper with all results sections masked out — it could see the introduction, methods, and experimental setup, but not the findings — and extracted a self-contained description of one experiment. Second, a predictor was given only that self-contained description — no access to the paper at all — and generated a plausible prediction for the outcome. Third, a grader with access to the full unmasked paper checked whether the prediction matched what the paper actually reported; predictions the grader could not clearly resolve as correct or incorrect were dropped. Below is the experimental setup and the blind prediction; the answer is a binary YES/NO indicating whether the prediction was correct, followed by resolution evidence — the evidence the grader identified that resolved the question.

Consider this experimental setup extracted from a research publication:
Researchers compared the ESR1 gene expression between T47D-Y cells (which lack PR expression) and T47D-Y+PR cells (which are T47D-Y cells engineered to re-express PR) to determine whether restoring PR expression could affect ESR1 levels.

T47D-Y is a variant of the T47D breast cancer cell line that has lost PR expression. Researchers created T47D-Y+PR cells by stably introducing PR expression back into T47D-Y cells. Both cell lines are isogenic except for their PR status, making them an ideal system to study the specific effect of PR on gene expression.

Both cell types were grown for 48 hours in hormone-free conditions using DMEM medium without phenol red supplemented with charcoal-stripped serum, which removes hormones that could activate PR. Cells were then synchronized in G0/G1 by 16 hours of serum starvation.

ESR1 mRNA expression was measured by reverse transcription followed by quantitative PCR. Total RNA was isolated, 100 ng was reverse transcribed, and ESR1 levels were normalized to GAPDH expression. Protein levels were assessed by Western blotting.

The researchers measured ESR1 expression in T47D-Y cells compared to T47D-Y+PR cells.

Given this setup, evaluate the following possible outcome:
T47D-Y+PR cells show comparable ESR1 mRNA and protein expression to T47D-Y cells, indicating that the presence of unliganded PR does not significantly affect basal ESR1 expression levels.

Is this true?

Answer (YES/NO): NO